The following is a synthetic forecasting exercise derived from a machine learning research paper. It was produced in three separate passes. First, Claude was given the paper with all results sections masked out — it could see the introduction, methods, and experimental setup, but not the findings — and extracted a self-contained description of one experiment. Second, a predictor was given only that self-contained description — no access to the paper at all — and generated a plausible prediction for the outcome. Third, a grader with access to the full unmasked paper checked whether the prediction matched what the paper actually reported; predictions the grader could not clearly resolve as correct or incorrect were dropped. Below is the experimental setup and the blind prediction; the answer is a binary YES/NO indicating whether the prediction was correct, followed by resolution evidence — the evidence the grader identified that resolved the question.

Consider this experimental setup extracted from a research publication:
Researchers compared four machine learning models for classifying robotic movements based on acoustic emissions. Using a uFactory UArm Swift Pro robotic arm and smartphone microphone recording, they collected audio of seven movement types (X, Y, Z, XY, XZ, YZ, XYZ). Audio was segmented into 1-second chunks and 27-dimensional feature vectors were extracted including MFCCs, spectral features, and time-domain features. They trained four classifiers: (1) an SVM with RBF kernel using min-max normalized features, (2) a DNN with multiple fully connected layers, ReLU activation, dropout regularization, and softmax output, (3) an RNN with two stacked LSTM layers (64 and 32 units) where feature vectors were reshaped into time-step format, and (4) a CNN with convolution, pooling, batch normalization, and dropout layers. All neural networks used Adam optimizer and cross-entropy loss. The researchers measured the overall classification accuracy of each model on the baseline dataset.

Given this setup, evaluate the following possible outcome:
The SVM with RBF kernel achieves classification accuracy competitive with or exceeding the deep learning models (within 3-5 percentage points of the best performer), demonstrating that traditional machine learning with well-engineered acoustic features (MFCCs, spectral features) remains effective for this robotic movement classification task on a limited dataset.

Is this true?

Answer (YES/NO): YES